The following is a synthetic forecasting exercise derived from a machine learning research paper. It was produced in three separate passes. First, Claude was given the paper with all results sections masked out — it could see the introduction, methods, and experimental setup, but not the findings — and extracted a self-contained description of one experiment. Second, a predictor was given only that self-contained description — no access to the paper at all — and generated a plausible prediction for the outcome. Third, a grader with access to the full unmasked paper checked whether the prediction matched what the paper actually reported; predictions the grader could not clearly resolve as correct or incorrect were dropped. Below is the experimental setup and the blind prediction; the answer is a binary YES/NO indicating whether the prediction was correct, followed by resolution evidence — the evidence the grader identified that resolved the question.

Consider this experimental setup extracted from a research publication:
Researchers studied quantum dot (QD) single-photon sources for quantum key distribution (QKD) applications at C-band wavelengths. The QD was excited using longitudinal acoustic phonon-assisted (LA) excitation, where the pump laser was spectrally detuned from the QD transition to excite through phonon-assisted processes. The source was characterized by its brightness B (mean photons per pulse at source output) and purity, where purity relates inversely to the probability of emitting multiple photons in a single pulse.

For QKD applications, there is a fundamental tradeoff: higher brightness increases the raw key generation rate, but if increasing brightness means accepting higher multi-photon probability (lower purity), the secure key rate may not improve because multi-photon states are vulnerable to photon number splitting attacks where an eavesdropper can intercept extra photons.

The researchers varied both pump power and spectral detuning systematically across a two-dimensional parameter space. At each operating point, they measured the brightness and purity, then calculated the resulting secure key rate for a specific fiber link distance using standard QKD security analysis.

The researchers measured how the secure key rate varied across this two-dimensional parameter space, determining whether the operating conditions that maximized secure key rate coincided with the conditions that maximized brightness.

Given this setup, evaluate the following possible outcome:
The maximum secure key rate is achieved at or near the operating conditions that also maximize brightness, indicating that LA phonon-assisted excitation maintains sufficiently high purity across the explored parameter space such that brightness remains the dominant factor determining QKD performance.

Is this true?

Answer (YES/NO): NO